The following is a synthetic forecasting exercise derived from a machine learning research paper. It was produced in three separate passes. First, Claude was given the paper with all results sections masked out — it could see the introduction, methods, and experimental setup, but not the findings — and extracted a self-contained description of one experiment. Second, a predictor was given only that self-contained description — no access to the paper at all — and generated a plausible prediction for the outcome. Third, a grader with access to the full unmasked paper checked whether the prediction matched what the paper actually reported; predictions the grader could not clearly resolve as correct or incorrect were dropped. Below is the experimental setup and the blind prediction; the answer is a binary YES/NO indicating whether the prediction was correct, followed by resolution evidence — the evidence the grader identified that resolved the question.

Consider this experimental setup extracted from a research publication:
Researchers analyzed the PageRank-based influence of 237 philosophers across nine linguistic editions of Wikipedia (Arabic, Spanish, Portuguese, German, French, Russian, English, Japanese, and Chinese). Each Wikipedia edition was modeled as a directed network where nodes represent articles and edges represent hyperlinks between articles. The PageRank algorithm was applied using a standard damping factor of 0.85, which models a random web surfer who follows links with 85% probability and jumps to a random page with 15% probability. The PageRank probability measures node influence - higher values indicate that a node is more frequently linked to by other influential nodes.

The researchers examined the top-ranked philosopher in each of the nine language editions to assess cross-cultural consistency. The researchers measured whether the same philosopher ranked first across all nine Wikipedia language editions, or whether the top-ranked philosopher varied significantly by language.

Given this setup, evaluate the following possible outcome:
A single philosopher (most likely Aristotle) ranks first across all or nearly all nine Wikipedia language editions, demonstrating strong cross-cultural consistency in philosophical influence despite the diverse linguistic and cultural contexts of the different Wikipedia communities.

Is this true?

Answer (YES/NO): YES